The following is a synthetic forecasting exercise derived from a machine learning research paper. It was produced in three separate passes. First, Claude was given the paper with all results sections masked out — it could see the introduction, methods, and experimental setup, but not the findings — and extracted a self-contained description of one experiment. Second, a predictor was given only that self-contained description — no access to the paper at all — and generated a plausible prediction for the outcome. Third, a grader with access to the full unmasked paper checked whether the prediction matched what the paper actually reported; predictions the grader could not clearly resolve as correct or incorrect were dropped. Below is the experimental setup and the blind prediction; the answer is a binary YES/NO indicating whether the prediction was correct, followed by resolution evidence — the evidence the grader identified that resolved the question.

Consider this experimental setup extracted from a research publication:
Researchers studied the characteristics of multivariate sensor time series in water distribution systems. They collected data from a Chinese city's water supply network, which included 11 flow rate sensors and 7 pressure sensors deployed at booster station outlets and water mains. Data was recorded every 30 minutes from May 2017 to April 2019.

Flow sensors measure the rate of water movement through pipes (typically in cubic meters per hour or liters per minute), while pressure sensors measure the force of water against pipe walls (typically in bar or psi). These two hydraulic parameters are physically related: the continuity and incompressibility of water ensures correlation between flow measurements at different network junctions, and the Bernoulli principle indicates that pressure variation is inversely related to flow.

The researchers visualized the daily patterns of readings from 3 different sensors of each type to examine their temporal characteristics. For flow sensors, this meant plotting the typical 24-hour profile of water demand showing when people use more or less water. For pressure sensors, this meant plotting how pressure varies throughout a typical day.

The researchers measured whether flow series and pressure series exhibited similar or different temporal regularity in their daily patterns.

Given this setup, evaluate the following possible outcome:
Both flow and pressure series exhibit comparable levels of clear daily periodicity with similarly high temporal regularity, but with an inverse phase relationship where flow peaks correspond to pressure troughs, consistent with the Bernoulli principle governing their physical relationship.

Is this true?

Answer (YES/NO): NO